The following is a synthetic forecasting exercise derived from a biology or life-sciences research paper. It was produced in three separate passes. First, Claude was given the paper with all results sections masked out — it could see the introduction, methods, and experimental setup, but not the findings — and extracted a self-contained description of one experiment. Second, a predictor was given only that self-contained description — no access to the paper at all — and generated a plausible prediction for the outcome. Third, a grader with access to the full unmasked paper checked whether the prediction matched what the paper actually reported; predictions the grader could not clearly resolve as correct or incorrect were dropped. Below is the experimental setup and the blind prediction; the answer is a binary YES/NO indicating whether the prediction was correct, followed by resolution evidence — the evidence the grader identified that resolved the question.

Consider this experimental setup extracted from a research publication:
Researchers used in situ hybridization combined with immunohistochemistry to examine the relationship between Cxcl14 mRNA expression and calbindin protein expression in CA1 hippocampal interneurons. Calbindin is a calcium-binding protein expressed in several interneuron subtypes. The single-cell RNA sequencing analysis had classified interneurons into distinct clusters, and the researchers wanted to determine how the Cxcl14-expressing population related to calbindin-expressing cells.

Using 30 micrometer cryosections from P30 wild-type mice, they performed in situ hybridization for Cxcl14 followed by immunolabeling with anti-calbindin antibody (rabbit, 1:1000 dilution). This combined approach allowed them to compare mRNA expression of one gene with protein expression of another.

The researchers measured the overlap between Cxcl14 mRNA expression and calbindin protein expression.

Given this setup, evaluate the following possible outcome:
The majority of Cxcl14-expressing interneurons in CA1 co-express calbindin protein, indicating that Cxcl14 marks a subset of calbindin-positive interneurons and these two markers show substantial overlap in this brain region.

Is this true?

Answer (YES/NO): NO